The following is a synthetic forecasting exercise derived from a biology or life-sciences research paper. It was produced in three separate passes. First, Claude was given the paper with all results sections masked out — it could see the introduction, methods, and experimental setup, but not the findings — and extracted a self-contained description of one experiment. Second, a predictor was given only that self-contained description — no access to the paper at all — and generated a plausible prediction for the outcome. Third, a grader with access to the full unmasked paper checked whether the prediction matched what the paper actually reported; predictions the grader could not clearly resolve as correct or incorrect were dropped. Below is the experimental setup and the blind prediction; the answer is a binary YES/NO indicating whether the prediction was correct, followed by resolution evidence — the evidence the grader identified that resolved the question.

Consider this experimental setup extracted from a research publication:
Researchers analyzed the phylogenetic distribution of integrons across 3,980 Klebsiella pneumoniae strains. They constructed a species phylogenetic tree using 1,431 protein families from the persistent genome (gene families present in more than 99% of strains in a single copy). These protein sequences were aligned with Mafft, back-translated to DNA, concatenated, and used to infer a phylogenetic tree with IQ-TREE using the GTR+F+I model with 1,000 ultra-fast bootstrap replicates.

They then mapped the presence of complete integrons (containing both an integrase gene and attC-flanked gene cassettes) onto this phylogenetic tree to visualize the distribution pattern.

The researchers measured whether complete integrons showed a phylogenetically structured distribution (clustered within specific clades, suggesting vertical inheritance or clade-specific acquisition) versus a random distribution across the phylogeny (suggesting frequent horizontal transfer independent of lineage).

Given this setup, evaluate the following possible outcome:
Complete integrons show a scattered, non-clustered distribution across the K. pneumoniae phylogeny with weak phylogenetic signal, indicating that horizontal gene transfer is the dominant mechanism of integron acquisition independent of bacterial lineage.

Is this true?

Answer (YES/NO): YES